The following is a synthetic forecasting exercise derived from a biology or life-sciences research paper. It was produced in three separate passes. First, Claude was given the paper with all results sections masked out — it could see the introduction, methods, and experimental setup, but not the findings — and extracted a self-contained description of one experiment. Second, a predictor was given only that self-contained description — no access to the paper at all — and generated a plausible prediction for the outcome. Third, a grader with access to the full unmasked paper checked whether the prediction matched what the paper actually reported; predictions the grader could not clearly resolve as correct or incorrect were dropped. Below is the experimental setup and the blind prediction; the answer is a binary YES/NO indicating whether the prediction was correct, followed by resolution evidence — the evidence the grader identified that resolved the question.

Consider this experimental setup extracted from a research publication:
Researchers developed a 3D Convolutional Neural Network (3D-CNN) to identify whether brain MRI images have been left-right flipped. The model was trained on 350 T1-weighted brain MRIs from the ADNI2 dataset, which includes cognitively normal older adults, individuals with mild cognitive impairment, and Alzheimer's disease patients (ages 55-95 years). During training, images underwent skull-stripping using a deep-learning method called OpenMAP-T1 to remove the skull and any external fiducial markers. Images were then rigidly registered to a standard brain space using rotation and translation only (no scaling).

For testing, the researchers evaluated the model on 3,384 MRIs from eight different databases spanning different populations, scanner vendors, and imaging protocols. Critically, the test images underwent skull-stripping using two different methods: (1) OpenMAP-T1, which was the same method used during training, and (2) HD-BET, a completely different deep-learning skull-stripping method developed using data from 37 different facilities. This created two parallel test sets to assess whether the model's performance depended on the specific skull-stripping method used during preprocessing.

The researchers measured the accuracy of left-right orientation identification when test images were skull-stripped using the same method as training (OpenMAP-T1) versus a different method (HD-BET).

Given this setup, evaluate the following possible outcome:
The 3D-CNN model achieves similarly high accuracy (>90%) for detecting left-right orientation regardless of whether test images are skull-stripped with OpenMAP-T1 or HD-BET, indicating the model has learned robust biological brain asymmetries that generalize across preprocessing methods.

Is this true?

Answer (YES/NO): YES